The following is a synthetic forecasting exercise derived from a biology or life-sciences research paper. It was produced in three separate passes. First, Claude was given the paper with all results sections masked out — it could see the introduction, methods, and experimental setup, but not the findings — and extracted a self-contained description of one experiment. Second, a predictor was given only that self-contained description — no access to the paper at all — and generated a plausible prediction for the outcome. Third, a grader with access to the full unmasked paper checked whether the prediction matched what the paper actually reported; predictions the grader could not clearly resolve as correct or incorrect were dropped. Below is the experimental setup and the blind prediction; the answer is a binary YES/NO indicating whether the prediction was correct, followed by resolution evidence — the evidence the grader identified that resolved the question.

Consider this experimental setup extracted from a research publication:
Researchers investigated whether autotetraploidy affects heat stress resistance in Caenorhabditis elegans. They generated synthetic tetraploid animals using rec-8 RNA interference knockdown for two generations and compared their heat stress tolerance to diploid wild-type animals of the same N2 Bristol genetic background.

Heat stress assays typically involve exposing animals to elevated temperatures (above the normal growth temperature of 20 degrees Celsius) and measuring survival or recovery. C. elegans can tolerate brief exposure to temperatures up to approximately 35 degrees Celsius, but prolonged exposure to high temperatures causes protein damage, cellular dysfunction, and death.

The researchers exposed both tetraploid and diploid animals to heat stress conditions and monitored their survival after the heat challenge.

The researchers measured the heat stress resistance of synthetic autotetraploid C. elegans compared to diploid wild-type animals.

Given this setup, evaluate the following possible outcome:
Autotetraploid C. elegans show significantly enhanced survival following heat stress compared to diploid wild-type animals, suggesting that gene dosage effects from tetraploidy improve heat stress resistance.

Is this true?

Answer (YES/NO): NO